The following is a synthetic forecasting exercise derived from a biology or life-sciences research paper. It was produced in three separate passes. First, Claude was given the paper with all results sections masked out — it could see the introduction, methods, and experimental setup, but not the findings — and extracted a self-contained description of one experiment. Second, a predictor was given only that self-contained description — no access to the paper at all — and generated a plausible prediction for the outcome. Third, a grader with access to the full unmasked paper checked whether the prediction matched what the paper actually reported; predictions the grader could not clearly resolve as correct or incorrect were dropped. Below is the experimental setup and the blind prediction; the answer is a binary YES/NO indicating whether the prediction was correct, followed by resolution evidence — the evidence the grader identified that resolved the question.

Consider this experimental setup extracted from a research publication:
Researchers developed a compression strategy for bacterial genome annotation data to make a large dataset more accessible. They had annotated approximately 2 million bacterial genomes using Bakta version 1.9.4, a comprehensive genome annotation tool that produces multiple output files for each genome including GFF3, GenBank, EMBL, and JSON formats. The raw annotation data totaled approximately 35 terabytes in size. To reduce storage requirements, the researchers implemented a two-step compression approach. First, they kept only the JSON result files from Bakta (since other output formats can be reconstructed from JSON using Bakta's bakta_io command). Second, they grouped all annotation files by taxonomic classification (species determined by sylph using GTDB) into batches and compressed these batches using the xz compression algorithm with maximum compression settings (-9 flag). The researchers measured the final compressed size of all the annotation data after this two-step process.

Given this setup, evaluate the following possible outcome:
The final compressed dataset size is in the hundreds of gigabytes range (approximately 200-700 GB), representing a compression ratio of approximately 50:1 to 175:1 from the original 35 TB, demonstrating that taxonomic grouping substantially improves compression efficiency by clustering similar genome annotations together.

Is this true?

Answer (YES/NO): NO